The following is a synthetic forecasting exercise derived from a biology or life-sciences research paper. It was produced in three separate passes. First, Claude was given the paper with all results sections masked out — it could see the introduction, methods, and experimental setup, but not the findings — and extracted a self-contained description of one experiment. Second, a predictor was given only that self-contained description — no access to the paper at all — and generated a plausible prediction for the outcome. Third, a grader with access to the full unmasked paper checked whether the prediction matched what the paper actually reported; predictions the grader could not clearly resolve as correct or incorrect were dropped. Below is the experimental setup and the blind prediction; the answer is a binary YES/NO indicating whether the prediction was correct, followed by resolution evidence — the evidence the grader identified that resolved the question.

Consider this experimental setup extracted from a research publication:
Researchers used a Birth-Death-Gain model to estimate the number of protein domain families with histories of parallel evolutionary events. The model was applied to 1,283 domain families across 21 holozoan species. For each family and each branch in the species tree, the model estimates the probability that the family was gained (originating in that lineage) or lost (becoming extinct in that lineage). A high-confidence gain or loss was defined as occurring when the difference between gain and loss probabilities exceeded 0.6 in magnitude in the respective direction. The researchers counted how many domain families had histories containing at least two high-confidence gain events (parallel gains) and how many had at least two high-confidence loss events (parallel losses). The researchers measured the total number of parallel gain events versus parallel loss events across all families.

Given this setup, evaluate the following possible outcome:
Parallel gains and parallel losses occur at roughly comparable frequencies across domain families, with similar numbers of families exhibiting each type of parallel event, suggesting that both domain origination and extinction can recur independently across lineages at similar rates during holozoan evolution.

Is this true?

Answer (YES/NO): NO